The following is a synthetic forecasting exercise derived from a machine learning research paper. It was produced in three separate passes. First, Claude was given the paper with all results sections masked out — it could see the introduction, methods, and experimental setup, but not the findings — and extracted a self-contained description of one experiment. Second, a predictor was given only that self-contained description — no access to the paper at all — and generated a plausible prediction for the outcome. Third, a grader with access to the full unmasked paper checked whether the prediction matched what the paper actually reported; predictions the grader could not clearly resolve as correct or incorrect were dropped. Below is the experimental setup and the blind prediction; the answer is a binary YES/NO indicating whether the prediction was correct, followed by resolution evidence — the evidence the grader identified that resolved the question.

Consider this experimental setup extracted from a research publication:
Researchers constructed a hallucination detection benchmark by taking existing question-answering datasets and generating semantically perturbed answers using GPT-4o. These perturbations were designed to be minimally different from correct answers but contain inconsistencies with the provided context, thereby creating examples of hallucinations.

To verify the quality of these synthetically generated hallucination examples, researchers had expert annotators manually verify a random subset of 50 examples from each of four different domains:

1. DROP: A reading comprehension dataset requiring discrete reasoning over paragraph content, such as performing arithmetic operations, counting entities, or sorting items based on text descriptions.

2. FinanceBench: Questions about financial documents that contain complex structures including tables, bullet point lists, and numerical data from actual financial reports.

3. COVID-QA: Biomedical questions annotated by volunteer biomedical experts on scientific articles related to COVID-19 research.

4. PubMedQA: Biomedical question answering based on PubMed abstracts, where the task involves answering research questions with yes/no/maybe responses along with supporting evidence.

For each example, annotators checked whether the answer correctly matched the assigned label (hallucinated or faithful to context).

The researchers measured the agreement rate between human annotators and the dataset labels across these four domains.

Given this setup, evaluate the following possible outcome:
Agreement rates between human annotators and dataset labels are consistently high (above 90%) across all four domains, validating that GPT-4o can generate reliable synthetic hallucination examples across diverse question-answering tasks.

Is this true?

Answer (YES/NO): NO